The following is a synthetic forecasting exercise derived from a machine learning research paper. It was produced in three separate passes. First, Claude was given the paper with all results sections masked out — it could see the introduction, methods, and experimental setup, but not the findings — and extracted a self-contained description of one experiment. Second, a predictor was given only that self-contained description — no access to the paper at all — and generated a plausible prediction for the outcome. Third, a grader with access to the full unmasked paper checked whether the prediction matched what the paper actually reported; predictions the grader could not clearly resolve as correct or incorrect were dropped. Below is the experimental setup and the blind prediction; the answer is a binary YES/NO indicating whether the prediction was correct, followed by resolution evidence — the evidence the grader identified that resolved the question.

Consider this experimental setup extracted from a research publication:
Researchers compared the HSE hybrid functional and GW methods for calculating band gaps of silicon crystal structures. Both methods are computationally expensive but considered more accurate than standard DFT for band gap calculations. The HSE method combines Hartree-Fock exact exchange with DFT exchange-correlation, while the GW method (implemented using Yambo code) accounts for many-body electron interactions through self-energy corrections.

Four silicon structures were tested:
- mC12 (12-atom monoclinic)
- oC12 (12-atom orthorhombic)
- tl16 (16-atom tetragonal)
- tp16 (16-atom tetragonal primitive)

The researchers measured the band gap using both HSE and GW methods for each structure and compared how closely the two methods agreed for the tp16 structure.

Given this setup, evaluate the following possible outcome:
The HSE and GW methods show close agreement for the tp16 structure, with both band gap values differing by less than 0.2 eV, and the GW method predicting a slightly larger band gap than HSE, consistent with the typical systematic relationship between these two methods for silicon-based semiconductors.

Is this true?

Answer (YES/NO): NO